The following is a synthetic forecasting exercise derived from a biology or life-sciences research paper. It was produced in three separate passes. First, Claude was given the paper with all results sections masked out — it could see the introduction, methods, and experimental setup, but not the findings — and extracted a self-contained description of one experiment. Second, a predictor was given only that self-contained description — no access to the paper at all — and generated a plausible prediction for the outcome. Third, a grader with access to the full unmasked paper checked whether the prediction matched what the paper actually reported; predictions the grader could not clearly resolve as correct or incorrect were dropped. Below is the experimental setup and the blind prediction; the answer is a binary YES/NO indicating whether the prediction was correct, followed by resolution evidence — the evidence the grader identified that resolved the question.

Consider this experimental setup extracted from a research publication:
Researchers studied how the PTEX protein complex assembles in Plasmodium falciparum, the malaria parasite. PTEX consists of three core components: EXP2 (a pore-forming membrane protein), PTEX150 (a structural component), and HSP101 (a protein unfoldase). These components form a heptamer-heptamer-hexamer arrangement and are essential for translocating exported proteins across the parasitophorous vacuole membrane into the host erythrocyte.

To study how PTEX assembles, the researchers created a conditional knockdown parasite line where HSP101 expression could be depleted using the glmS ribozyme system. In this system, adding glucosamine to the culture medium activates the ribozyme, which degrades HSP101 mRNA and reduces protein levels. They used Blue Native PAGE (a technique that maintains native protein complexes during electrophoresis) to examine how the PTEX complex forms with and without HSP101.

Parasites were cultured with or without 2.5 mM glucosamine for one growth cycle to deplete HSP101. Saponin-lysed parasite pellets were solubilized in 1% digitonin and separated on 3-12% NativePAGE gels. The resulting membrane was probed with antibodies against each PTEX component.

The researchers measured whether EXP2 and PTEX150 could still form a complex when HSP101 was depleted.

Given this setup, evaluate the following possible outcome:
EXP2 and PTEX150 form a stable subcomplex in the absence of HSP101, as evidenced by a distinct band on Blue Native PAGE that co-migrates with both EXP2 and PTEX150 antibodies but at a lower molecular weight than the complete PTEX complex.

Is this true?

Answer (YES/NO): NO